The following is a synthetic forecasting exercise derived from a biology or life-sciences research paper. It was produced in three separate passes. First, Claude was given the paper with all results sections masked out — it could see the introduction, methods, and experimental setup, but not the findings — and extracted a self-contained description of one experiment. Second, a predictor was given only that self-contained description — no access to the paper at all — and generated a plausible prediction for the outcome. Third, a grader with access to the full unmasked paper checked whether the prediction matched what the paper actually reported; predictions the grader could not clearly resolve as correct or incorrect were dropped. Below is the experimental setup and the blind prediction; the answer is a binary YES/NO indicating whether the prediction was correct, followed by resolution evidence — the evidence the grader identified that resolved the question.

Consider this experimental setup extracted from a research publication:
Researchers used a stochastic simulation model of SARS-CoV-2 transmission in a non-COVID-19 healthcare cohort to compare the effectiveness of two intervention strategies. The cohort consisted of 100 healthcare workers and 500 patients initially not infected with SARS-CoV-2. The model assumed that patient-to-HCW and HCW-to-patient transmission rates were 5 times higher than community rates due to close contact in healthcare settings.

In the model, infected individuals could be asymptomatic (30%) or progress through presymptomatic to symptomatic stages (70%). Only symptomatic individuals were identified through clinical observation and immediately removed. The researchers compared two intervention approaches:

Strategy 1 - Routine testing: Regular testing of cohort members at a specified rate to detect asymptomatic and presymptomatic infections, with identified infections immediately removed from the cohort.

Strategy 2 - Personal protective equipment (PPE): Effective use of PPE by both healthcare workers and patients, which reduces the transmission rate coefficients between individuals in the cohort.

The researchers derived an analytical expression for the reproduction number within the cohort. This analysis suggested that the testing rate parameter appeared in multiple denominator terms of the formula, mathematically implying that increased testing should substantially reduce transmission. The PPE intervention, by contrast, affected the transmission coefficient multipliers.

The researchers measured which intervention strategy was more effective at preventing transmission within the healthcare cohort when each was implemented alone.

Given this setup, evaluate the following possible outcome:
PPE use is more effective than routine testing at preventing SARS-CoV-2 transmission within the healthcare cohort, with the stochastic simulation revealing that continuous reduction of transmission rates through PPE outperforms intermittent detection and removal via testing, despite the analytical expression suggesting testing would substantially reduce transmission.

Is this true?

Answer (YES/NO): YES